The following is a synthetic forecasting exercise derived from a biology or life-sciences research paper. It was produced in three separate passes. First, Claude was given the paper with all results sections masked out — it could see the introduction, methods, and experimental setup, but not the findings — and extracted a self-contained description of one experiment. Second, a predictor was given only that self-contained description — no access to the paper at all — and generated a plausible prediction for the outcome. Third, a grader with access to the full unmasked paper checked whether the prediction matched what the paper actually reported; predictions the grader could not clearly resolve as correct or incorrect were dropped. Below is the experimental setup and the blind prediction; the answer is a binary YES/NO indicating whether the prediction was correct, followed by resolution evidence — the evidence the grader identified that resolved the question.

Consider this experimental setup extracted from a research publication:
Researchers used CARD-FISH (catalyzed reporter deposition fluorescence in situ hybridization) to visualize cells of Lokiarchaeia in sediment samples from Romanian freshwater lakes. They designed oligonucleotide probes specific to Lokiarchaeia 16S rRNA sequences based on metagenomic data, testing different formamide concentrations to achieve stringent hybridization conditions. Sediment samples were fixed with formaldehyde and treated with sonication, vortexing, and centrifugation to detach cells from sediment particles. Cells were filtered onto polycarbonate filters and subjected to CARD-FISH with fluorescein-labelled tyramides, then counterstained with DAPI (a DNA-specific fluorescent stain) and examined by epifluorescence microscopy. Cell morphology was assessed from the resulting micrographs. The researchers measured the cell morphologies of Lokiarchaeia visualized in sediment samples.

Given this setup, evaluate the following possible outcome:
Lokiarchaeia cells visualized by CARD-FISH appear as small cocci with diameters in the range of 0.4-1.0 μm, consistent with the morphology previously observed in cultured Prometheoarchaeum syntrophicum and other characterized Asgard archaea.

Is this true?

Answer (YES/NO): NO